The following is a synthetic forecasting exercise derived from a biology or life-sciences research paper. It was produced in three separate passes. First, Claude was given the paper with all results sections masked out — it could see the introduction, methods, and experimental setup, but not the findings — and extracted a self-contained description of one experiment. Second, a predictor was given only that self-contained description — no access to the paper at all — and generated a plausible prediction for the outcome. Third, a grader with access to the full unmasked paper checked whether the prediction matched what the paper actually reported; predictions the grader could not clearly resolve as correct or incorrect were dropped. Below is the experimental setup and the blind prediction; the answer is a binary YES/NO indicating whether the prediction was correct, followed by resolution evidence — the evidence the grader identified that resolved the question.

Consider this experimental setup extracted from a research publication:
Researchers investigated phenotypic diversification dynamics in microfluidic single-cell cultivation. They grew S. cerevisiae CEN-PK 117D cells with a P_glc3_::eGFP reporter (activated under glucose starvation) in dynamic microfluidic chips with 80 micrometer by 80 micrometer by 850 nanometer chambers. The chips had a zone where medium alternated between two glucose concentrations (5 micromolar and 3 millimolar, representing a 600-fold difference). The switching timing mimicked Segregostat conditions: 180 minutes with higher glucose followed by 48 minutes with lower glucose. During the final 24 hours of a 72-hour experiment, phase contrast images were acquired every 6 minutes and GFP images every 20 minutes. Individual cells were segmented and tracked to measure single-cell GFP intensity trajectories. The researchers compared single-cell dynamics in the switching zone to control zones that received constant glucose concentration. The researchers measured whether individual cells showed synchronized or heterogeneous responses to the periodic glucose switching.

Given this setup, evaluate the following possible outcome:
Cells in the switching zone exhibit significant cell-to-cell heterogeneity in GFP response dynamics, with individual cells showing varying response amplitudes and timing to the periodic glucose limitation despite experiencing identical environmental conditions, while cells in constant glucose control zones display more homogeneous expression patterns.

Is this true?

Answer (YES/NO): NO